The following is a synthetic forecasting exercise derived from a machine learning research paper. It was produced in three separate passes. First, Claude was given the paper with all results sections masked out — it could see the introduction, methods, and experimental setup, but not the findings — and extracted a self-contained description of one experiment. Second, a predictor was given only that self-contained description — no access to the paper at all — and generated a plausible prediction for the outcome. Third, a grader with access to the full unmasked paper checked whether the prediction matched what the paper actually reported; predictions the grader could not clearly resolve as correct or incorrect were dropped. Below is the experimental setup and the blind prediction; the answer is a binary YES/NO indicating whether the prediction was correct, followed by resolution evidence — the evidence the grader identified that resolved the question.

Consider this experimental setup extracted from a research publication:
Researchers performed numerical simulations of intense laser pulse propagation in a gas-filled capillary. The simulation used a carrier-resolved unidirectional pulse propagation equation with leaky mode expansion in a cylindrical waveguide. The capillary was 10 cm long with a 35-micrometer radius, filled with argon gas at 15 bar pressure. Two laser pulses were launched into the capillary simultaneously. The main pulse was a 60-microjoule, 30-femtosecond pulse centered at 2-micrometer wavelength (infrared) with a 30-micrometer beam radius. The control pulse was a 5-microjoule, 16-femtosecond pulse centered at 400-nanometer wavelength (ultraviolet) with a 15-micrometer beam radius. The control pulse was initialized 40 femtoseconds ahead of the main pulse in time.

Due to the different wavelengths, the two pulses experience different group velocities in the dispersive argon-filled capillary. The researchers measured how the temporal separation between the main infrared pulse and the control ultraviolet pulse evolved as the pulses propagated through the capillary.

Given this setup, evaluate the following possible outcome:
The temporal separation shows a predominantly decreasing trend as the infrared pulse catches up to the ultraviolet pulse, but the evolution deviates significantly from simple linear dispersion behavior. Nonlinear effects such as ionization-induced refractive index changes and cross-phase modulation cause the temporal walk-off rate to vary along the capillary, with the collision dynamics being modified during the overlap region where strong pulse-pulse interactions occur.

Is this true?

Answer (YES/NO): YES